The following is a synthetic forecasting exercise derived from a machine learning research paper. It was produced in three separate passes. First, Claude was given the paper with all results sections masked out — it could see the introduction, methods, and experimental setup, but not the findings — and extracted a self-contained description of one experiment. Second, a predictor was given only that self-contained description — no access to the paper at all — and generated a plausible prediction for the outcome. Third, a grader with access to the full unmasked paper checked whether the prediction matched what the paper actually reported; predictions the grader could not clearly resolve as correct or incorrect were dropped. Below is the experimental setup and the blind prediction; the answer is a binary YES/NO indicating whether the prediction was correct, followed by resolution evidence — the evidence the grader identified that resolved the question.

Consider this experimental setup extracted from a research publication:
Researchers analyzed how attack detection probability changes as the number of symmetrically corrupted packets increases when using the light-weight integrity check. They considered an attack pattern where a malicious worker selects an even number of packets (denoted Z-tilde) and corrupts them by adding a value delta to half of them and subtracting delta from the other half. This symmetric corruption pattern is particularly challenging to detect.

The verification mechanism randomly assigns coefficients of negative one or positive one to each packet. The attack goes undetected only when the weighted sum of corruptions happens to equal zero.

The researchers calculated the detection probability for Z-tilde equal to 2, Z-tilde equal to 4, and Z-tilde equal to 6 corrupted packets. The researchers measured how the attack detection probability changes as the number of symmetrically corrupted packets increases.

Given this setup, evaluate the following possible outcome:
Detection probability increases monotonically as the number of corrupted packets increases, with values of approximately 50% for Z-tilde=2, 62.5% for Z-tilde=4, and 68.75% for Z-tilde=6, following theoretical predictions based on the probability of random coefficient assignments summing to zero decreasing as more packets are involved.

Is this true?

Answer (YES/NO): YES